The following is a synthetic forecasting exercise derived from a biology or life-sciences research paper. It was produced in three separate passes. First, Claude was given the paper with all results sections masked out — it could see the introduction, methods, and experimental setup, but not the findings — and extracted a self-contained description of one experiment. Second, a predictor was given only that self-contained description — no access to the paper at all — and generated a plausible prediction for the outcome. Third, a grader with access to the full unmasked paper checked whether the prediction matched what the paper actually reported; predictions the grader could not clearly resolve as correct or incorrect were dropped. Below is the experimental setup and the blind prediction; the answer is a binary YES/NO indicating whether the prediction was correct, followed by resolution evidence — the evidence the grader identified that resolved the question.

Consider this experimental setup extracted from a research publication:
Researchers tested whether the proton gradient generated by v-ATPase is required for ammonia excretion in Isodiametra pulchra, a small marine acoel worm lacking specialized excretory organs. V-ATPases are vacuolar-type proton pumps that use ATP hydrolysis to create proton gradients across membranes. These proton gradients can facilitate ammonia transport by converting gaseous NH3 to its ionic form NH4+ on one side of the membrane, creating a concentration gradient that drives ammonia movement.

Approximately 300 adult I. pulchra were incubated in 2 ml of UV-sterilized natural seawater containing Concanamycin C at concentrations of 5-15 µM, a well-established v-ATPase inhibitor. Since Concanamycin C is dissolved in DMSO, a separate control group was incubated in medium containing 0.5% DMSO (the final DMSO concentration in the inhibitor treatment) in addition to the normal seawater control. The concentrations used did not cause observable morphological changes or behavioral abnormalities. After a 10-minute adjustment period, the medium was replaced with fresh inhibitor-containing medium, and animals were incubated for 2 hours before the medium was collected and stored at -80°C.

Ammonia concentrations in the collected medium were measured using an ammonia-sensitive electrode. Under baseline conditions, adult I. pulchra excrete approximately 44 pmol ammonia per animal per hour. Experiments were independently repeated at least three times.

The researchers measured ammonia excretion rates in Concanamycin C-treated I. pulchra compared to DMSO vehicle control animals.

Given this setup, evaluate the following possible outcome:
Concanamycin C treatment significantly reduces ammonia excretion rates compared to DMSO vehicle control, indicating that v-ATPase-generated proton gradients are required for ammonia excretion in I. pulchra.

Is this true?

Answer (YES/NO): NO